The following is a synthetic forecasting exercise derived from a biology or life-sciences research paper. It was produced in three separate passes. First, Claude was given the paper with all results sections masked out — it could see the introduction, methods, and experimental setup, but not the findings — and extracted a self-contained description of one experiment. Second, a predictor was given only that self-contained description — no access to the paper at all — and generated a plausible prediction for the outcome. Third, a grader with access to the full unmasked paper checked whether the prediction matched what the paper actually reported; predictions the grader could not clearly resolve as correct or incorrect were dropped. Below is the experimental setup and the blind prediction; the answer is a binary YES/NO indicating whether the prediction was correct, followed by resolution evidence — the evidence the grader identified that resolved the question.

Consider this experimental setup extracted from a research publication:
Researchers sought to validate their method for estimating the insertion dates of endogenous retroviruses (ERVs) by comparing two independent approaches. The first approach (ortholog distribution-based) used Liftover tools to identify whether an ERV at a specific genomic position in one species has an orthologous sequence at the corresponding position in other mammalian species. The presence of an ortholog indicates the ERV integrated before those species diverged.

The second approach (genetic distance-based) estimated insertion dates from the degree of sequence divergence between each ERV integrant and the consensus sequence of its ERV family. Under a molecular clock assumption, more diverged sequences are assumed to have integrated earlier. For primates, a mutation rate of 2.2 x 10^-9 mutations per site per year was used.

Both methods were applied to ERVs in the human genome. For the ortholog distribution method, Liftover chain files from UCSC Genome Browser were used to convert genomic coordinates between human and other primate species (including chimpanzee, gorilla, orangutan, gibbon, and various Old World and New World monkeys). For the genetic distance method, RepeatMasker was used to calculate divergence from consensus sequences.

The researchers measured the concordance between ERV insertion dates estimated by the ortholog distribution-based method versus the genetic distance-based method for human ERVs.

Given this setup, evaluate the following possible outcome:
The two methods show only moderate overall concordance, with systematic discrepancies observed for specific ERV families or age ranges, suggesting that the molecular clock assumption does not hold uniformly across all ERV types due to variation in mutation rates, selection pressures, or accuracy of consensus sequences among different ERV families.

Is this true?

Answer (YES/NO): NO